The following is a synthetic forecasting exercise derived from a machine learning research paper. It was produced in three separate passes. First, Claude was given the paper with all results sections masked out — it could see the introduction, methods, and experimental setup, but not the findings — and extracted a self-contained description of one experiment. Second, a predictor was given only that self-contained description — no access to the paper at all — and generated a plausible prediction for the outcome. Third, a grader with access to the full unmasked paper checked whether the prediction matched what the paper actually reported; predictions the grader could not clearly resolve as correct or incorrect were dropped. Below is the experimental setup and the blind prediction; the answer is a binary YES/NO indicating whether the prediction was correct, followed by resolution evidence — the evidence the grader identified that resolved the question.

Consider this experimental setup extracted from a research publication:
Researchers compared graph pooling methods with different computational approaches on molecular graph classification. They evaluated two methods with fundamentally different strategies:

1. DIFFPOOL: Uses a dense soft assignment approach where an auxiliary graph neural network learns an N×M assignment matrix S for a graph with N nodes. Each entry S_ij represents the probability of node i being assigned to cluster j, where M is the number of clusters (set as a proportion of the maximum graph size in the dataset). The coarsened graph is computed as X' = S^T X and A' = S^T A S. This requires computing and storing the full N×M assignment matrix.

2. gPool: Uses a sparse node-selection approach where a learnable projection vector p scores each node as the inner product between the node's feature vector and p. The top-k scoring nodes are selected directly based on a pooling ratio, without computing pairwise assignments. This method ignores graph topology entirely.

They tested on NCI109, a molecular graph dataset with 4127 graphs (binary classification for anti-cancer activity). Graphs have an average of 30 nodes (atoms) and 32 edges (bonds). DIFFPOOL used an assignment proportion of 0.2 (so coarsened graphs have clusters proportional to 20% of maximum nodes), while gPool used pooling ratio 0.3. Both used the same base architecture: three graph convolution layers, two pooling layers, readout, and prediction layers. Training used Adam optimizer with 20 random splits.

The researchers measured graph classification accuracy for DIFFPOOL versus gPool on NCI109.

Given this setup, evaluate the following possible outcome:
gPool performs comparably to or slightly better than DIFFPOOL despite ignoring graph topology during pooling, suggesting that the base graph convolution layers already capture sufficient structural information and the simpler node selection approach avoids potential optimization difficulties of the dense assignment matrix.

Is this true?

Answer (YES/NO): YES